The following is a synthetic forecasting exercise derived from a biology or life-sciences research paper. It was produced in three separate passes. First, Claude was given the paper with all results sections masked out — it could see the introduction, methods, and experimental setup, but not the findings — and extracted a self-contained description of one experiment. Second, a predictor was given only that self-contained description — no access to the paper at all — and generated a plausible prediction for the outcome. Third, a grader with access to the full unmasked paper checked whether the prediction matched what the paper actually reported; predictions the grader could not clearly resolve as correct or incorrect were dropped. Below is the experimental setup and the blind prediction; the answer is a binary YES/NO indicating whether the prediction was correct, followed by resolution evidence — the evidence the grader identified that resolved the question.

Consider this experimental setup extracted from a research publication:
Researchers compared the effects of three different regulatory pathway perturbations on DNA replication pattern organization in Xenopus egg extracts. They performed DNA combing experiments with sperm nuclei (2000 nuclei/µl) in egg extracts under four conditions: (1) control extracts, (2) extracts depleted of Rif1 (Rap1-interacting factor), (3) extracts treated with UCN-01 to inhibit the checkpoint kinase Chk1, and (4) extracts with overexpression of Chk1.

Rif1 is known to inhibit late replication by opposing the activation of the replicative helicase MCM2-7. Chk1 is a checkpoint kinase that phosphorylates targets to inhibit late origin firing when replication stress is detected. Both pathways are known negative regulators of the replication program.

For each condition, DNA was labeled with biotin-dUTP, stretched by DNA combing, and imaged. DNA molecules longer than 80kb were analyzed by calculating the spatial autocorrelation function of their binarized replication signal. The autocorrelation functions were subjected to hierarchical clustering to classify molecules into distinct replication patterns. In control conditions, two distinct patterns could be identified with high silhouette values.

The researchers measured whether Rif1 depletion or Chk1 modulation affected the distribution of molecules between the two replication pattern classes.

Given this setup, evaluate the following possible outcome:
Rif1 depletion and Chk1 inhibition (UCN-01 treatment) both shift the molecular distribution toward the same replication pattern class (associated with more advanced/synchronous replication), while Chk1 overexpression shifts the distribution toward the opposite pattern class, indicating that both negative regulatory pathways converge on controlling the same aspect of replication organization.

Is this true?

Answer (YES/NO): NO